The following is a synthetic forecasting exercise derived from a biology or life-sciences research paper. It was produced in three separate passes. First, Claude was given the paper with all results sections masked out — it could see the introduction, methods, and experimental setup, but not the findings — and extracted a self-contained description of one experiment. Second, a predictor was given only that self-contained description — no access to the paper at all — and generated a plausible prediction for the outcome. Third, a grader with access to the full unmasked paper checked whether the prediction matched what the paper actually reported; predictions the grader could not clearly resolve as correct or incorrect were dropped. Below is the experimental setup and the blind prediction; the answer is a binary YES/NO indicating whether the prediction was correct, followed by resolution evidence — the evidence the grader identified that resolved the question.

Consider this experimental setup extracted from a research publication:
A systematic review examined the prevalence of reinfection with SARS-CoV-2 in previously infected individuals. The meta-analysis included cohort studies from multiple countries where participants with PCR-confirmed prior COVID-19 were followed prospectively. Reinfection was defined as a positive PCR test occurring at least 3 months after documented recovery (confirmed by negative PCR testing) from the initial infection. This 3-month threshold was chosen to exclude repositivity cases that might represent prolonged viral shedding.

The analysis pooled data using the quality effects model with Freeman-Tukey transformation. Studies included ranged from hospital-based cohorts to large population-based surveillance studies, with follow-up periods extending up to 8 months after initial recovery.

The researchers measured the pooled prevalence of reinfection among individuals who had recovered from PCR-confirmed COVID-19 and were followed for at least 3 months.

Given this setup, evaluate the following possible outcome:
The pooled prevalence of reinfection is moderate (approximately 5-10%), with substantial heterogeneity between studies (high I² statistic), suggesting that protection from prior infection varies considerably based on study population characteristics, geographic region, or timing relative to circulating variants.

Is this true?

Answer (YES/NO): NO